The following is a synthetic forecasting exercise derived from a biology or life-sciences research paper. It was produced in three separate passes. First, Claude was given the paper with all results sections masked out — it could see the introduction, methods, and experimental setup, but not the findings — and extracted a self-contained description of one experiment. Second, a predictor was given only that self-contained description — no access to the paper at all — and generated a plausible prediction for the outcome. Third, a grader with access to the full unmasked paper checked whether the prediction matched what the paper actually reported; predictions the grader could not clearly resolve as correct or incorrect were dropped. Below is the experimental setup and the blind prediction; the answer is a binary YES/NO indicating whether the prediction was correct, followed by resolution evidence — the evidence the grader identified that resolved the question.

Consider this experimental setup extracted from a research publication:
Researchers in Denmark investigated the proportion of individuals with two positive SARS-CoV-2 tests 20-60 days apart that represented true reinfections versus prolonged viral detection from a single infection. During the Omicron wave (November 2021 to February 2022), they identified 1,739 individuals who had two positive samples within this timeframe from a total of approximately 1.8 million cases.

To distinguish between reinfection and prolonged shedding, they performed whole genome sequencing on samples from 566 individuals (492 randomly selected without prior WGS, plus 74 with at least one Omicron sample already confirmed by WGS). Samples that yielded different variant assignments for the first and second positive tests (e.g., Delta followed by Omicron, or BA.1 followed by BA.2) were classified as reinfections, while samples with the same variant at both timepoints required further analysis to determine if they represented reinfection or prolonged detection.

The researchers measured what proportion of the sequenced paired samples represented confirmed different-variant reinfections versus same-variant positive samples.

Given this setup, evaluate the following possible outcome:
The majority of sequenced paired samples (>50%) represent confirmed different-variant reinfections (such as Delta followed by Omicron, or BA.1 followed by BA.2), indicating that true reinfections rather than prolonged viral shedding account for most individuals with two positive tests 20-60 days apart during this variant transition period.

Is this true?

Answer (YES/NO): YES